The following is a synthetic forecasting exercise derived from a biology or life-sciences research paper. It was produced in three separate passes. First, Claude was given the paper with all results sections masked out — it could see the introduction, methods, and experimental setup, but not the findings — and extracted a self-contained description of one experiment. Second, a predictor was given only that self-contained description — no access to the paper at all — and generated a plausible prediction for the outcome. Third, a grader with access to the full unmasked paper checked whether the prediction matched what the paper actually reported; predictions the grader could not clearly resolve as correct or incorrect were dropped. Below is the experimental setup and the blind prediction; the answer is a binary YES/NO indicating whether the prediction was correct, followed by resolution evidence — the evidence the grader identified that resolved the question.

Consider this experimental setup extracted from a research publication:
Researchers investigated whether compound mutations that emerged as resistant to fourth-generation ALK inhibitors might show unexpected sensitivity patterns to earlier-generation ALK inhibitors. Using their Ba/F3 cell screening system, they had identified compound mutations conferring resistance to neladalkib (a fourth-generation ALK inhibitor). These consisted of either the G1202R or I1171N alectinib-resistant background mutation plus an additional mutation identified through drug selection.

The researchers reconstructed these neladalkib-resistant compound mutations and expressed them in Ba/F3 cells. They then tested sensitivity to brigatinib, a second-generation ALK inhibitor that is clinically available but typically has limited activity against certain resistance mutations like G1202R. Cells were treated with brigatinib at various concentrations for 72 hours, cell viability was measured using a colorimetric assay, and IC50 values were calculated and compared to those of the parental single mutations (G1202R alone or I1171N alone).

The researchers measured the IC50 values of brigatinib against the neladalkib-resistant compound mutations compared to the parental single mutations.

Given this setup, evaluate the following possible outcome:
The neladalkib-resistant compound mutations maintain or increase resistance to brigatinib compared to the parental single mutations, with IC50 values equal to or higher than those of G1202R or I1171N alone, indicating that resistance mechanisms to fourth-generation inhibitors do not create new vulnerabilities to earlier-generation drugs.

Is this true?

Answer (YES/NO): YES